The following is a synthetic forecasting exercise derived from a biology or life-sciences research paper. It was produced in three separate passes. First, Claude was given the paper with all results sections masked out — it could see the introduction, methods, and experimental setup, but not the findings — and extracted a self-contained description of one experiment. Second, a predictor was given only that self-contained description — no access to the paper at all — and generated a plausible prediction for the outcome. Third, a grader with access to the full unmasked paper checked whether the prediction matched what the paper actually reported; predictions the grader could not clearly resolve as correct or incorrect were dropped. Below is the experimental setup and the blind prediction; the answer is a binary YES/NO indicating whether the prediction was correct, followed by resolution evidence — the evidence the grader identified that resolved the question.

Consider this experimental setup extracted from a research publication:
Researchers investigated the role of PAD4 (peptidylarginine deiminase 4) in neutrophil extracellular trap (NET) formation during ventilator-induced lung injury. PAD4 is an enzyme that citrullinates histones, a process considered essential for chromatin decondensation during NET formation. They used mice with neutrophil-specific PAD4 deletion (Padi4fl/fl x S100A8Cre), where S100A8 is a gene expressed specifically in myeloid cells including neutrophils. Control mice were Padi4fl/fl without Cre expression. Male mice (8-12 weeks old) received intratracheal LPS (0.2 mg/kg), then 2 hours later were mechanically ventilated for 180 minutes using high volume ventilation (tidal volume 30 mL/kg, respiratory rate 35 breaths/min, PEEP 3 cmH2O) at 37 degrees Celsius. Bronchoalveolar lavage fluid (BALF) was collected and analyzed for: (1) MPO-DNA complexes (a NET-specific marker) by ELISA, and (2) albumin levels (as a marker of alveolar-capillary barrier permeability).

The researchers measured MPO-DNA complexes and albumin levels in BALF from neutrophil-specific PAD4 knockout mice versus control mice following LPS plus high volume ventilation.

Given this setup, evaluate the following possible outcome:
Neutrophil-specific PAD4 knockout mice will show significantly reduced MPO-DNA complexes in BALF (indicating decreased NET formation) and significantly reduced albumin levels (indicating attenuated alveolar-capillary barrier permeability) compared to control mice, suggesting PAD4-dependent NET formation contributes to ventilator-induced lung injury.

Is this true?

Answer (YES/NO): YES